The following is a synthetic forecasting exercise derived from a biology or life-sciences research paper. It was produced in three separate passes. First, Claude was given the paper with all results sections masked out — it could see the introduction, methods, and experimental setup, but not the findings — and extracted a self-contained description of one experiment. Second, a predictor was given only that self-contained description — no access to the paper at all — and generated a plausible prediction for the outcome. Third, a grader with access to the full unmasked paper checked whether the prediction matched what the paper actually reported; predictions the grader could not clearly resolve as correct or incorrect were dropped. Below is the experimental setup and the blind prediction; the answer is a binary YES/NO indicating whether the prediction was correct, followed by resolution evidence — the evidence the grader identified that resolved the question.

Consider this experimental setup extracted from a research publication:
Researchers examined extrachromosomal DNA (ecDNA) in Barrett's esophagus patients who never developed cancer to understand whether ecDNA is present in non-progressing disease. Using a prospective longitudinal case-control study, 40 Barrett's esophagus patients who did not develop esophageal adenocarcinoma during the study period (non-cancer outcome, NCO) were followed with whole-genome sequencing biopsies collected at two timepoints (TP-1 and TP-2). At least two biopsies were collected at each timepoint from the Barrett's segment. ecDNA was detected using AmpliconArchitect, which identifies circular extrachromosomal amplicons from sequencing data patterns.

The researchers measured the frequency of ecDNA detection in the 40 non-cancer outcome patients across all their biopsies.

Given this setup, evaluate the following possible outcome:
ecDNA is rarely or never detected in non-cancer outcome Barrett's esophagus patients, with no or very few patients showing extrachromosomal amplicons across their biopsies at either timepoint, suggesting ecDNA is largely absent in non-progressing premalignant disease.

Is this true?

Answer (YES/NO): YES